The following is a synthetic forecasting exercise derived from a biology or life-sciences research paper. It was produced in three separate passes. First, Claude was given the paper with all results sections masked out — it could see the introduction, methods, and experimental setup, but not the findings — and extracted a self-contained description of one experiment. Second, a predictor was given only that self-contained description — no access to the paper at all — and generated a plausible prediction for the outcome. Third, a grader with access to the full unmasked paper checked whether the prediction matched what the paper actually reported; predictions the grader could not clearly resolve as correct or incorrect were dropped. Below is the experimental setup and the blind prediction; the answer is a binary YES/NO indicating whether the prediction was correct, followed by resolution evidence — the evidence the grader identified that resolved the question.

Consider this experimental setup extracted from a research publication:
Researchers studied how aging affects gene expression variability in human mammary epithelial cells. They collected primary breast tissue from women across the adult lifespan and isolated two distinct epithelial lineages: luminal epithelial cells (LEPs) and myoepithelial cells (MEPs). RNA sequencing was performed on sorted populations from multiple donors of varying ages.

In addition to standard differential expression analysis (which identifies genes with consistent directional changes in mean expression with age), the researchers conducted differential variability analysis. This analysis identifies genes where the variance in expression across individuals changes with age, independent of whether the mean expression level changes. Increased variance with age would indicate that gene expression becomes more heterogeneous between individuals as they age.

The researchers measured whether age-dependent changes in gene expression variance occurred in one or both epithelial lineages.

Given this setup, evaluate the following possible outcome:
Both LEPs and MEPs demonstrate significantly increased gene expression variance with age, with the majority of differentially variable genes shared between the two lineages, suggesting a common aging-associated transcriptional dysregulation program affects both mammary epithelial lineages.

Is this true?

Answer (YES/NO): NO